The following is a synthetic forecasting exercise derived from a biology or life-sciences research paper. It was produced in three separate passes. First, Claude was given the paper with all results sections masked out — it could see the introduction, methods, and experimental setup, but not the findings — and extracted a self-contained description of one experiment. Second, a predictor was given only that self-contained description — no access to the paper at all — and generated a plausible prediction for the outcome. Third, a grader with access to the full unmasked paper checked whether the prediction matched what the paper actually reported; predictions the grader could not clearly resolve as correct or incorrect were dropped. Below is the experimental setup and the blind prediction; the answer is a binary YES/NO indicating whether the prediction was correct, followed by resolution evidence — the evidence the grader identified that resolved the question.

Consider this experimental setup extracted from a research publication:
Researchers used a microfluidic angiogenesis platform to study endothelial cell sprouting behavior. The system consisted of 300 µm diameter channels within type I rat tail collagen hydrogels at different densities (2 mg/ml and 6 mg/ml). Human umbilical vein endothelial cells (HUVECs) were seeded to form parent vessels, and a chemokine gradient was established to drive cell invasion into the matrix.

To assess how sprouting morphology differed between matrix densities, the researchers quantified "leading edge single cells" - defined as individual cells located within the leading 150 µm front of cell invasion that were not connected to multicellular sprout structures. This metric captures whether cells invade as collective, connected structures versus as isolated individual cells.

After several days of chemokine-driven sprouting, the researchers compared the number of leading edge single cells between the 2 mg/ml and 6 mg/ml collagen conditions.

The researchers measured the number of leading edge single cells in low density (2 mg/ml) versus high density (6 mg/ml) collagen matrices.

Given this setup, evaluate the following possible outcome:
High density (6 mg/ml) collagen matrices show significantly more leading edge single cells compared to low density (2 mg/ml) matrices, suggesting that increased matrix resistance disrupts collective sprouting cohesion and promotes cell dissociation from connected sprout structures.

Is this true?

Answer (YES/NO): NO